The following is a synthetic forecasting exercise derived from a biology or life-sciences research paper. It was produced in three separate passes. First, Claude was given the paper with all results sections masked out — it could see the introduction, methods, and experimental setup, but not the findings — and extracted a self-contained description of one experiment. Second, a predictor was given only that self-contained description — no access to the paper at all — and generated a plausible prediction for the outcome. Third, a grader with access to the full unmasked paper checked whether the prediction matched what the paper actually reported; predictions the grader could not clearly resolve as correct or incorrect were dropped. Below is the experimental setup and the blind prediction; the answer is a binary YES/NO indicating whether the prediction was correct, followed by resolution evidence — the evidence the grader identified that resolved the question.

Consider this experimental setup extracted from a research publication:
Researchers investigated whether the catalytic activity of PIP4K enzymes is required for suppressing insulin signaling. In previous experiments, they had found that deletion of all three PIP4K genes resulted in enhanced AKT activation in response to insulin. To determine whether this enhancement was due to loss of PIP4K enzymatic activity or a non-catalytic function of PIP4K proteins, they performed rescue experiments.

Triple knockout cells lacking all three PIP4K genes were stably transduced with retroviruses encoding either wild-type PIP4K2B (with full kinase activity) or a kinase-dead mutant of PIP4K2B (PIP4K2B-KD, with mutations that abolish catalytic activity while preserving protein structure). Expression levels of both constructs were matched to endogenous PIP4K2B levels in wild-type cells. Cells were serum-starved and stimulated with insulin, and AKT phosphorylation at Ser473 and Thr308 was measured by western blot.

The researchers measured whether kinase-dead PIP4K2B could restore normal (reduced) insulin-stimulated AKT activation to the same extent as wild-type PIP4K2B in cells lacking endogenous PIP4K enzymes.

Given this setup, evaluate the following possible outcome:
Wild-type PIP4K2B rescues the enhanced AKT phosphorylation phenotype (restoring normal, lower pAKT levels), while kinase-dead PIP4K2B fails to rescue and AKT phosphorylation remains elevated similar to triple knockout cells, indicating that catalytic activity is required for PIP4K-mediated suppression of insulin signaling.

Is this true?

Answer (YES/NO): NO